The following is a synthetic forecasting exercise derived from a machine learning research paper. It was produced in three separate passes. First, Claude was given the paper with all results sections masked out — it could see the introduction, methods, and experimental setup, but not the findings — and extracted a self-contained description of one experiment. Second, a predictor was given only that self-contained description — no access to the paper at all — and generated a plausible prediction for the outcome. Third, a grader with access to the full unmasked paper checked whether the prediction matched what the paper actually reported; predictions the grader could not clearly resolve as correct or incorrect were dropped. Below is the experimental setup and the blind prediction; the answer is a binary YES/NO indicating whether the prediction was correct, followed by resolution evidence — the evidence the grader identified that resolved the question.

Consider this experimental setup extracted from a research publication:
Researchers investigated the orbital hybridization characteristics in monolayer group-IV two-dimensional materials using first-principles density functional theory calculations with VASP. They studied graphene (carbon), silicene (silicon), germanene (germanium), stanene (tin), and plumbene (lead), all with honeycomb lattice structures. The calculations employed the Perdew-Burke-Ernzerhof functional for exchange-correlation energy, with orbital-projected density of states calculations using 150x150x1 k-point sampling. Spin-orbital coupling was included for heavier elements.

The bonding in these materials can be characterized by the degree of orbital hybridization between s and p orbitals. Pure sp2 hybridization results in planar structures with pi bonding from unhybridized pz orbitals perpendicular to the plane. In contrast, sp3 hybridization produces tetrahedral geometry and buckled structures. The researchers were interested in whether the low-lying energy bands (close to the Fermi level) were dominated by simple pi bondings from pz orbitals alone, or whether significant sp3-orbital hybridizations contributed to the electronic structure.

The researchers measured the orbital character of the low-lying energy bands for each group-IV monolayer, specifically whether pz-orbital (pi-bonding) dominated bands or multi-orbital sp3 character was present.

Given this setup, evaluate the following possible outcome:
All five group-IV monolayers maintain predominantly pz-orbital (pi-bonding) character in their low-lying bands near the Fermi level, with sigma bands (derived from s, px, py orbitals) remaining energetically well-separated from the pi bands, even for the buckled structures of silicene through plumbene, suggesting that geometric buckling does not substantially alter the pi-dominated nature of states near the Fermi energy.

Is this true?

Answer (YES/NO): NO